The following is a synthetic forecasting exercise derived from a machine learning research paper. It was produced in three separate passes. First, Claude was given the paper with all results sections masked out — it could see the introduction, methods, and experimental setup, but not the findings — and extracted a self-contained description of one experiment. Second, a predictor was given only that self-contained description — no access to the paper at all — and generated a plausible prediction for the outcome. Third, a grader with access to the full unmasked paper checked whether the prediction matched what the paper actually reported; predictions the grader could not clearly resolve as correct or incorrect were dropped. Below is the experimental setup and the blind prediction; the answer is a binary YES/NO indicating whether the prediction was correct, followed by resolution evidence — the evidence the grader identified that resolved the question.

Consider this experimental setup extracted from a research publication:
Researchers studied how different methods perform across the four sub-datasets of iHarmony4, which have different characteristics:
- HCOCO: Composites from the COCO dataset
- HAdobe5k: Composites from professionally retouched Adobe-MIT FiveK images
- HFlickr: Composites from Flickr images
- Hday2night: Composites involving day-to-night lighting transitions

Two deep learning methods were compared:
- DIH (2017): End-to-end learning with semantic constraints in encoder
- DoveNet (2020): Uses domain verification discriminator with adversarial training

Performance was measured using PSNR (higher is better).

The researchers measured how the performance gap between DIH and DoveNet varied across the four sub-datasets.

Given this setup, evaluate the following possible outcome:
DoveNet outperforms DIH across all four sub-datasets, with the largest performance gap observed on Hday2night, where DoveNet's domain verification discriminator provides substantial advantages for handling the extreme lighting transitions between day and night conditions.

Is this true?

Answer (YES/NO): NO